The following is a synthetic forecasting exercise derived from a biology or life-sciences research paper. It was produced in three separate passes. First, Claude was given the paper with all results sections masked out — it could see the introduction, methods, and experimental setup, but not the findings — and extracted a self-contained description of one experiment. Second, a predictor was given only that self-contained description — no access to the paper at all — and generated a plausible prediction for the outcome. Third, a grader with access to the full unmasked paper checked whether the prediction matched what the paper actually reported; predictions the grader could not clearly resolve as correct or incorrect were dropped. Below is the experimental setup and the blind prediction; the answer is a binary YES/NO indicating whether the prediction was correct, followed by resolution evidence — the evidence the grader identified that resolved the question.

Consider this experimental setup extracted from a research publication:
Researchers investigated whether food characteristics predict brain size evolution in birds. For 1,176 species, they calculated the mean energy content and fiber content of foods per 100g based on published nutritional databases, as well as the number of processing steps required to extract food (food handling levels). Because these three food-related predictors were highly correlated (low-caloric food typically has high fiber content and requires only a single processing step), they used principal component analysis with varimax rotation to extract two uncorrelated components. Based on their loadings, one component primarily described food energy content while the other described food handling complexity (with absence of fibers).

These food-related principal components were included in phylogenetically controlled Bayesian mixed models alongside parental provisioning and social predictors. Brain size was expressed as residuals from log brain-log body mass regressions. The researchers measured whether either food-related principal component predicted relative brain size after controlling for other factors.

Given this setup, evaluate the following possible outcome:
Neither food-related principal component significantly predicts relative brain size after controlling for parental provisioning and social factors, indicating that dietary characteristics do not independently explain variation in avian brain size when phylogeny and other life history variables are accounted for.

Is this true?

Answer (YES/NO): NO